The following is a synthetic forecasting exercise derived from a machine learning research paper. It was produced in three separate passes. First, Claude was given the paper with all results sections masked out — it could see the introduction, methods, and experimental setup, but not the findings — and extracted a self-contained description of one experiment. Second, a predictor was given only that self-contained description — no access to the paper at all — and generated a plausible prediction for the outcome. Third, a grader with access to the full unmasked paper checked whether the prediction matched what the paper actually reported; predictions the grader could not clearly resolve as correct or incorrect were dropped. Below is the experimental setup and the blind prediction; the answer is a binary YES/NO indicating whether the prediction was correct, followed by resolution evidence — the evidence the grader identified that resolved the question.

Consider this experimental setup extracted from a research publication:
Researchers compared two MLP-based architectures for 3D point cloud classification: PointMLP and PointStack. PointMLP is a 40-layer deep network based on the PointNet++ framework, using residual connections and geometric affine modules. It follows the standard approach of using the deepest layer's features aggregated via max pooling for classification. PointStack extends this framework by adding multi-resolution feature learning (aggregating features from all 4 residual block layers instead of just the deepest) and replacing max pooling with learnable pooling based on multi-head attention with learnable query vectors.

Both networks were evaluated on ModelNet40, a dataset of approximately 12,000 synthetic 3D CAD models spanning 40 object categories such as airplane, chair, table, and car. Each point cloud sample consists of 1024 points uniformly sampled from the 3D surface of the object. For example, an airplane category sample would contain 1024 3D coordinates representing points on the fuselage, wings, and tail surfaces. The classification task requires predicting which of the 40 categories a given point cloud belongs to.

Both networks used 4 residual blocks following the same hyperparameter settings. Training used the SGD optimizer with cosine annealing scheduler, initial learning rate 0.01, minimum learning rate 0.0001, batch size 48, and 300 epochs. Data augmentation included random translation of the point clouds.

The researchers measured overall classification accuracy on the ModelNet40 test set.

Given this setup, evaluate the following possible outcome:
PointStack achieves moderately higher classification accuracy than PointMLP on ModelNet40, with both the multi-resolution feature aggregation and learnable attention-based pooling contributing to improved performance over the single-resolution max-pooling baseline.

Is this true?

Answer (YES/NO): NO